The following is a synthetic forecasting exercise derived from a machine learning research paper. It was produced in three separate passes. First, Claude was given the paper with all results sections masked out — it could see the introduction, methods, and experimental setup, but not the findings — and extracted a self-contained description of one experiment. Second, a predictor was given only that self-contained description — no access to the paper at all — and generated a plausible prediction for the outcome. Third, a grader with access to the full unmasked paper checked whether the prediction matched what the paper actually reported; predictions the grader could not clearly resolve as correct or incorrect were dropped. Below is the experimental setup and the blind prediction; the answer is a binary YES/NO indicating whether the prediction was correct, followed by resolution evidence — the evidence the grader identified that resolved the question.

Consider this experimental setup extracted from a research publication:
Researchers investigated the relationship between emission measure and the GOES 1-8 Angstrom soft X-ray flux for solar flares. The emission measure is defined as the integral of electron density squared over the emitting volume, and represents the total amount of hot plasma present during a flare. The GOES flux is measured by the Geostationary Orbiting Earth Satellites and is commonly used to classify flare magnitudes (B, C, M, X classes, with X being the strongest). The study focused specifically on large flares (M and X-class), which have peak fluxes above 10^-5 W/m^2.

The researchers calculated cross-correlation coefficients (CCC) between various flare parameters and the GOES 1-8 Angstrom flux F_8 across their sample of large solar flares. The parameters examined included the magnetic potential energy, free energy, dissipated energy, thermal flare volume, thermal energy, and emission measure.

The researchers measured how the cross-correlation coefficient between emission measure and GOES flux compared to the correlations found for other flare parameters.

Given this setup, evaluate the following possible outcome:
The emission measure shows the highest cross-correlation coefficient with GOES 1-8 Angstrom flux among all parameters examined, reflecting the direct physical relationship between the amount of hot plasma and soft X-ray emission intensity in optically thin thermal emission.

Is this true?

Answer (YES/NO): YES